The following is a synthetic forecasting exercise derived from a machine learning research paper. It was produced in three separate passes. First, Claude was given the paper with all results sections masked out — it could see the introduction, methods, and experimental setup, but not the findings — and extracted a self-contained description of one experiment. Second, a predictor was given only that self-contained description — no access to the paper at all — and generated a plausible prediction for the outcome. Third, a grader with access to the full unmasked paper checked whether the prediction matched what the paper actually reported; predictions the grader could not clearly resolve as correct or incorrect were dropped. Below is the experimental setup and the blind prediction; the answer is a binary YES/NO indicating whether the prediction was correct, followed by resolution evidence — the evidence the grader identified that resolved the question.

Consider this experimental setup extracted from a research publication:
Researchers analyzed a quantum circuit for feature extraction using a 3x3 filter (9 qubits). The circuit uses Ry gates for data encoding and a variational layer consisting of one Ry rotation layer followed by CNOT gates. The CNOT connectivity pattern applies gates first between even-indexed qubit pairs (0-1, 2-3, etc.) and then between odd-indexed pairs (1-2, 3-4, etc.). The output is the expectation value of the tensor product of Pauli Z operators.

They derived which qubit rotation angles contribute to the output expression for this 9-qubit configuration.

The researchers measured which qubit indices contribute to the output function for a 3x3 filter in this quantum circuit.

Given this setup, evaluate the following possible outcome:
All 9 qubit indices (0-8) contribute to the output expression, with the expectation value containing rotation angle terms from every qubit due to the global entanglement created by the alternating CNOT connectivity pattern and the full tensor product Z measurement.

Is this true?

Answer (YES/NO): NO